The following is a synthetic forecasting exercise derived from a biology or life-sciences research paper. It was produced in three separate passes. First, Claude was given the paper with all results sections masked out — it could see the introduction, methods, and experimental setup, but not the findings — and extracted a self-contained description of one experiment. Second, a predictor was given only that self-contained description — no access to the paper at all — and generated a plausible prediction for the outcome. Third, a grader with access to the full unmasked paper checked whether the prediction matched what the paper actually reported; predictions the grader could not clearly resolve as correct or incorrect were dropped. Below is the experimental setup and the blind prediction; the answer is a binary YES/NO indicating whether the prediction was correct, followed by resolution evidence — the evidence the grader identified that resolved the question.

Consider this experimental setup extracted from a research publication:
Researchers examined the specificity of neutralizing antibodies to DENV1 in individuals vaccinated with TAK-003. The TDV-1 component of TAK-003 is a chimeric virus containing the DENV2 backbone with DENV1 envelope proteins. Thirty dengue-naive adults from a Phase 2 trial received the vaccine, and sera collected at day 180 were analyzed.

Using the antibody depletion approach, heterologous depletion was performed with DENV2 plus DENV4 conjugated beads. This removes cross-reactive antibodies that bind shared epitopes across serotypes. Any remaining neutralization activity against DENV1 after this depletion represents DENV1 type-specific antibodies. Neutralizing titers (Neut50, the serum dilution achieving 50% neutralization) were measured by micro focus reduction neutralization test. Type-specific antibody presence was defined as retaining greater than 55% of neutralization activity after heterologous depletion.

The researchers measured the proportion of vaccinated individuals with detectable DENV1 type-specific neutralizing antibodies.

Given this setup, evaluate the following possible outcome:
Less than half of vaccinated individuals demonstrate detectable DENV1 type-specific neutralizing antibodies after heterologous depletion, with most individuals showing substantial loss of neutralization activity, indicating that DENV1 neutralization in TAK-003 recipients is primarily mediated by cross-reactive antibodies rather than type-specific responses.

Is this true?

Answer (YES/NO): YES